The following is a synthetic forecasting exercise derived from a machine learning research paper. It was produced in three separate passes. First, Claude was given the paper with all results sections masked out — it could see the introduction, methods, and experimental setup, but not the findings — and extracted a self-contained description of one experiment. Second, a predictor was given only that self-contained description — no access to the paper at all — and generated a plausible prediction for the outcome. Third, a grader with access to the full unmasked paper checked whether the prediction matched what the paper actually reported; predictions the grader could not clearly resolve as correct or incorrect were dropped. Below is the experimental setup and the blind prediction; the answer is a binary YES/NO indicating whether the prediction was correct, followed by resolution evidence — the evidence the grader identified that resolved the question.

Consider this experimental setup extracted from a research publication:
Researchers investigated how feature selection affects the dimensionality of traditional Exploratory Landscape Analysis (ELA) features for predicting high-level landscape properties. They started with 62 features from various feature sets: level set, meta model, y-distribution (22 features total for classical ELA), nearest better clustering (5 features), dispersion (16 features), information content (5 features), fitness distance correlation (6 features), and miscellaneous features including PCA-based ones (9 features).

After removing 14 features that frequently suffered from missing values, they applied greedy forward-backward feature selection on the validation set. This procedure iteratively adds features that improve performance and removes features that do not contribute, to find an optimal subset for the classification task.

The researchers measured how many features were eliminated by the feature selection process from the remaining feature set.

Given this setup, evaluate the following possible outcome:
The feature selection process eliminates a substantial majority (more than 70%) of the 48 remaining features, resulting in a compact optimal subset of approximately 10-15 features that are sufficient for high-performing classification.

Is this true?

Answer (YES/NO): NO